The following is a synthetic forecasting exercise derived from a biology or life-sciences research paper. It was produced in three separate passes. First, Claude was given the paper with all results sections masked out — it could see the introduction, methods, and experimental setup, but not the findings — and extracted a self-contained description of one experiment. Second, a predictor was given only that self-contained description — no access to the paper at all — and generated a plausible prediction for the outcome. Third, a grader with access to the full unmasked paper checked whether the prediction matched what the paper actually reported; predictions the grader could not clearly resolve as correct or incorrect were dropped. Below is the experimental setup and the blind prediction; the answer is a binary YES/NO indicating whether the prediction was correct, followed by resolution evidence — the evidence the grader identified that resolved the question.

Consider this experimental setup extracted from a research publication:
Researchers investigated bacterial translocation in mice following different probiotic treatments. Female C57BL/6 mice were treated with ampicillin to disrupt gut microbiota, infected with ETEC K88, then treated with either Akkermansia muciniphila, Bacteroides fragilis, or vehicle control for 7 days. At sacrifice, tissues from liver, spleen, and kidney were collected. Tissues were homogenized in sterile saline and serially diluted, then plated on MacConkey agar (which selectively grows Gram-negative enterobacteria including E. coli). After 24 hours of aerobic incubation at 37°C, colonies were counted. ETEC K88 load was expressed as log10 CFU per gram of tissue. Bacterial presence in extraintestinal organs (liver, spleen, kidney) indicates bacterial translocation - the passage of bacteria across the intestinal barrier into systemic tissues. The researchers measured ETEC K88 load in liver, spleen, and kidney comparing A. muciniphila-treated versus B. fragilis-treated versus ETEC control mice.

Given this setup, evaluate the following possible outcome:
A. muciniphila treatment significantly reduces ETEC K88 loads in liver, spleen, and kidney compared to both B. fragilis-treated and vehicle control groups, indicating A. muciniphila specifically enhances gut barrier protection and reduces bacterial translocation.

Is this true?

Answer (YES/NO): NO